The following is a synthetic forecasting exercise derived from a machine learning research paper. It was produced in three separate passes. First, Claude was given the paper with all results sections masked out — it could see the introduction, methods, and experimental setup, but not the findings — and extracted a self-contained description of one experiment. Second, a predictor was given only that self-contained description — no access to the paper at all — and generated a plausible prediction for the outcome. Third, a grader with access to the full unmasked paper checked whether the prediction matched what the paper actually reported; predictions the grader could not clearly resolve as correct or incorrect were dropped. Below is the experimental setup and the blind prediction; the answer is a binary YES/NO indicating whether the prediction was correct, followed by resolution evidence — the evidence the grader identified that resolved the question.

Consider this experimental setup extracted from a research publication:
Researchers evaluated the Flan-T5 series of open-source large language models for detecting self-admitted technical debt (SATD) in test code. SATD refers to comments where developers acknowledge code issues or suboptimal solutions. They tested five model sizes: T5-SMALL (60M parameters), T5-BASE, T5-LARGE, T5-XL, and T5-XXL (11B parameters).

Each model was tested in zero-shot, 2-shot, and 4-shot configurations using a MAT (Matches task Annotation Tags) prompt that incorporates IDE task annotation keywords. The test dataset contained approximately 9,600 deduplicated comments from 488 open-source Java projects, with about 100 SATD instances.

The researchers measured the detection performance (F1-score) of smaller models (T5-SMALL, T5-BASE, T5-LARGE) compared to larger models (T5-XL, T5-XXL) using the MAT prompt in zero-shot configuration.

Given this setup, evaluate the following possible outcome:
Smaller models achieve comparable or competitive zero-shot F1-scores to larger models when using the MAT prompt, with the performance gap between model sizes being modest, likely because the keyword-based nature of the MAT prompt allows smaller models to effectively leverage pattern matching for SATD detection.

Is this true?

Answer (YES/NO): NO